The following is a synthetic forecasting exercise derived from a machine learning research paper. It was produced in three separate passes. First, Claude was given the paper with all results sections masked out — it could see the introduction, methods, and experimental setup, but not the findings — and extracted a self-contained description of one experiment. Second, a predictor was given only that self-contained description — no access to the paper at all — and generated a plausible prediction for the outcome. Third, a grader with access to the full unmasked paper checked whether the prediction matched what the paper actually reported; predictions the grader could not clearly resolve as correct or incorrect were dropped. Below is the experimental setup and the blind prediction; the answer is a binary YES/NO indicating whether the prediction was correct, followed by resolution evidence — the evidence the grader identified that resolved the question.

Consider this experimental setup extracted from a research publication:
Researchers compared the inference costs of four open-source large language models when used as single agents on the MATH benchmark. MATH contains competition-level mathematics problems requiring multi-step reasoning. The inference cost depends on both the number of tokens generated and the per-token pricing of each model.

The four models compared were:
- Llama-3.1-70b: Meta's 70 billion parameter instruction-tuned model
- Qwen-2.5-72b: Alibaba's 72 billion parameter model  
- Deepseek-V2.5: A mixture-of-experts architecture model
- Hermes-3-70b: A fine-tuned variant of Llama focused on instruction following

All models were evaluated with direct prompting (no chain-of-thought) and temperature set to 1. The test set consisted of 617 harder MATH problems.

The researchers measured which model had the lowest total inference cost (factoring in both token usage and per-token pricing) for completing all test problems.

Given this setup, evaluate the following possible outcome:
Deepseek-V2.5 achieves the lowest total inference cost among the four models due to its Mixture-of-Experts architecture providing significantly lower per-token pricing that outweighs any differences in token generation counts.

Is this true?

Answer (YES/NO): NO